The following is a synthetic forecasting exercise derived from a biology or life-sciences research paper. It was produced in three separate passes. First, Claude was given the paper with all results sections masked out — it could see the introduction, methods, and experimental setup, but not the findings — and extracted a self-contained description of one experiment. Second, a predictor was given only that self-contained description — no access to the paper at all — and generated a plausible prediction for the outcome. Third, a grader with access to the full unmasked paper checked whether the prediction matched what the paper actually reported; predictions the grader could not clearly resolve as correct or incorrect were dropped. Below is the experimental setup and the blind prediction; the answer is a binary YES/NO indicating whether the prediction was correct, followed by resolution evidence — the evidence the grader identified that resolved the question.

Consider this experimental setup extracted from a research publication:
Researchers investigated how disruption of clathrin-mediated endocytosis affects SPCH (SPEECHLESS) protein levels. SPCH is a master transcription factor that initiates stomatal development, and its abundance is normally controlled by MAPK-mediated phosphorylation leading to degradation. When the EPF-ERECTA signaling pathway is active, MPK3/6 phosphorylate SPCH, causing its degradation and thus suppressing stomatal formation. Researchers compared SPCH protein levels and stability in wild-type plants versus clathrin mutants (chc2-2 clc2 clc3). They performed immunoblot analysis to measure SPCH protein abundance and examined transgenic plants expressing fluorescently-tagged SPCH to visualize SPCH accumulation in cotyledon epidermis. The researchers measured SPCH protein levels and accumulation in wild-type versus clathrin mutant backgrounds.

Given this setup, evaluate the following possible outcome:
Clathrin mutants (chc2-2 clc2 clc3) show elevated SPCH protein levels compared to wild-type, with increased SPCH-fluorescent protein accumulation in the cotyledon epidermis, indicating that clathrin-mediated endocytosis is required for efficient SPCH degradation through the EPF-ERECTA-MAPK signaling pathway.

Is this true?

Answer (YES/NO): YES